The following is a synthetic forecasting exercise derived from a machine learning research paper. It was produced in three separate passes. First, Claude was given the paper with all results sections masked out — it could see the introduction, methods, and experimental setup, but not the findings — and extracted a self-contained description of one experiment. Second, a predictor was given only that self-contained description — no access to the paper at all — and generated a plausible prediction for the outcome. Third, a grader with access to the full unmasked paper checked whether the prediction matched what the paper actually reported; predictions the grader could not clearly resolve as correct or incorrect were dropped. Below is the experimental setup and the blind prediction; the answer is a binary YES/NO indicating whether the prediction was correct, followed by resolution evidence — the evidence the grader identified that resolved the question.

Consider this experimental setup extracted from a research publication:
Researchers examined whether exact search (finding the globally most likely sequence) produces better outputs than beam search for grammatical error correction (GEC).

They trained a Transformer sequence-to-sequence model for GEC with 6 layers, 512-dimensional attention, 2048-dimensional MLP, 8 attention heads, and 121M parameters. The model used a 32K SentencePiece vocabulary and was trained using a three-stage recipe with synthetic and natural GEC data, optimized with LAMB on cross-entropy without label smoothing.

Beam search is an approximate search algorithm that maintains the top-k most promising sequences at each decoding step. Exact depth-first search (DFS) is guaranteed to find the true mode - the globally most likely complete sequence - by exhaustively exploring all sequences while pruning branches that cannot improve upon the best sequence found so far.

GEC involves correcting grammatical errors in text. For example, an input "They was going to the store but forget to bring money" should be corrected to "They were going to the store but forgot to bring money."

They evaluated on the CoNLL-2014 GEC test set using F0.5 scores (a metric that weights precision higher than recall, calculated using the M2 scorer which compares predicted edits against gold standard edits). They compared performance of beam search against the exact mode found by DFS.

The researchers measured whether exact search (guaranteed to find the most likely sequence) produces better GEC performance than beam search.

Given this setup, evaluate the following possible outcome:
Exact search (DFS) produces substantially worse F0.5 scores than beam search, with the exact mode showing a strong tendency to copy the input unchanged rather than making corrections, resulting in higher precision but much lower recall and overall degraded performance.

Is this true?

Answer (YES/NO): NO